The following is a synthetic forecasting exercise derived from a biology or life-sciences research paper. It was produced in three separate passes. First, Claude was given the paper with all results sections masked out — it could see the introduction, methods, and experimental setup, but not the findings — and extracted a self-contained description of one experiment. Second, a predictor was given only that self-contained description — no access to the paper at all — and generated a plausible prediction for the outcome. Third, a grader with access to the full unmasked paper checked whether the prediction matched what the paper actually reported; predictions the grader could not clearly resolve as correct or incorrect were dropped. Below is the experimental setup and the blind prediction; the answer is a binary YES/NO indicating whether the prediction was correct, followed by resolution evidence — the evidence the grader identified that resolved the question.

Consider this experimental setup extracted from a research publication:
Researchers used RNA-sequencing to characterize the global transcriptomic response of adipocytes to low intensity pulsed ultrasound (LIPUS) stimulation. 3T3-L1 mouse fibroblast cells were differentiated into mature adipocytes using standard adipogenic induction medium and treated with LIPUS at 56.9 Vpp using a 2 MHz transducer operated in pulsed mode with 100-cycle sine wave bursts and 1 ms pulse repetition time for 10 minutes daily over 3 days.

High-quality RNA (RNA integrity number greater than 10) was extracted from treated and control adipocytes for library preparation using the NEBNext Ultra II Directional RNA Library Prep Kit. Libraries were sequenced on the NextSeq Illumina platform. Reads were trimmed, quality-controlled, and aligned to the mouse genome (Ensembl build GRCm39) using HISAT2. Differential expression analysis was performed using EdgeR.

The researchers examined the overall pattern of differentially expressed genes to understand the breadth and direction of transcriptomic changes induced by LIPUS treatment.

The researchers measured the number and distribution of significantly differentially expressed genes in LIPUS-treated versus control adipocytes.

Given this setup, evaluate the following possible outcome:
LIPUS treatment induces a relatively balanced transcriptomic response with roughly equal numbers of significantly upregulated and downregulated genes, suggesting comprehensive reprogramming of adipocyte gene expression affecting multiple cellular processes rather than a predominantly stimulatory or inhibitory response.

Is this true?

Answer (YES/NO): YES